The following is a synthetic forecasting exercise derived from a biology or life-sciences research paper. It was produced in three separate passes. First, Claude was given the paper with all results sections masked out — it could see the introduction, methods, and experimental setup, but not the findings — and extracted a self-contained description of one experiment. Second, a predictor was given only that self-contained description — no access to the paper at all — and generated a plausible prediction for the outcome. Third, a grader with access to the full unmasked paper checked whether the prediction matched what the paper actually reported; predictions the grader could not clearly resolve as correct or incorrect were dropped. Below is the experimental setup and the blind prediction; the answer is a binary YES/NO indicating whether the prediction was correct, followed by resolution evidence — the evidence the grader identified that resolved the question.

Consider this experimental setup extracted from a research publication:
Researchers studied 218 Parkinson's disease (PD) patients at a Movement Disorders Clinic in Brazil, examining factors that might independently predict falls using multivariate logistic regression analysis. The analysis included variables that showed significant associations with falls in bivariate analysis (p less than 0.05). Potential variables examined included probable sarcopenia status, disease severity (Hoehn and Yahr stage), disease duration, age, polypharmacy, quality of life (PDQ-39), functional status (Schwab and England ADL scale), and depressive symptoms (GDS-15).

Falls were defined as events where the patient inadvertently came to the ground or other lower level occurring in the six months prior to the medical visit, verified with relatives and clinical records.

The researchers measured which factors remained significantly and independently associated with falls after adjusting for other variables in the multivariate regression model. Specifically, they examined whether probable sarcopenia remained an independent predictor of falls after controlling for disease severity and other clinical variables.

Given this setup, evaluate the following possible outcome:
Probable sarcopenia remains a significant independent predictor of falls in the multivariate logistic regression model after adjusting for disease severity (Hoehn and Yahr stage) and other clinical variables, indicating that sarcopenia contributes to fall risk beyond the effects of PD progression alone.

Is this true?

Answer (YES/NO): NO